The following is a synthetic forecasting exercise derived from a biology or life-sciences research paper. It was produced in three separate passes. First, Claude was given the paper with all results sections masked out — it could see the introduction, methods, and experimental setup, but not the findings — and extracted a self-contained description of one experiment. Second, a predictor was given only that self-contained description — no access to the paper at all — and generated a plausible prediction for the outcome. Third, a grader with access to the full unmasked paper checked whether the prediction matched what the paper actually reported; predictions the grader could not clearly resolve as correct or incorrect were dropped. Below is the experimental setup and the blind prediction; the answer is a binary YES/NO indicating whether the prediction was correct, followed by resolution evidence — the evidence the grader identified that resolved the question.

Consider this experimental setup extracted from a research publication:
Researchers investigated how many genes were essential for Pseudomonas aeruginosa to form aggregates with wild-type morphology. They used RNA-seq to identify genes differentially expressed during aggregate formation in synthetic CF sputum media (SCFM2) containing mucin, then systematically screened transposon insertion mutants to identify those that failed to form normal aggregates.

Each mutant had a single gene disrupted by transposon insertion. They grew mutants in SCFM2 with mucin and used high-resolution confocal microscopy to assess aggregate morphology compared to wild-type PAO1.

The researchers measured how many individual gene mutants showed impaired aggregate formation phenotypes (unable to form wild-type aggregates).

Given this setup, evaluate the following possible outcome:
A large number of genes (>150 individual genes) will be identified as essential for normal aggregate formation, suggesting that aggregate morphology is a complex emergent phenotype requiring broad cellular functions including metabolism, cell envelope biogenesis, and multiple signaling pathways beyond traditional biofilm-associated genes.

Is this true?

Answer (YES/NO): NO